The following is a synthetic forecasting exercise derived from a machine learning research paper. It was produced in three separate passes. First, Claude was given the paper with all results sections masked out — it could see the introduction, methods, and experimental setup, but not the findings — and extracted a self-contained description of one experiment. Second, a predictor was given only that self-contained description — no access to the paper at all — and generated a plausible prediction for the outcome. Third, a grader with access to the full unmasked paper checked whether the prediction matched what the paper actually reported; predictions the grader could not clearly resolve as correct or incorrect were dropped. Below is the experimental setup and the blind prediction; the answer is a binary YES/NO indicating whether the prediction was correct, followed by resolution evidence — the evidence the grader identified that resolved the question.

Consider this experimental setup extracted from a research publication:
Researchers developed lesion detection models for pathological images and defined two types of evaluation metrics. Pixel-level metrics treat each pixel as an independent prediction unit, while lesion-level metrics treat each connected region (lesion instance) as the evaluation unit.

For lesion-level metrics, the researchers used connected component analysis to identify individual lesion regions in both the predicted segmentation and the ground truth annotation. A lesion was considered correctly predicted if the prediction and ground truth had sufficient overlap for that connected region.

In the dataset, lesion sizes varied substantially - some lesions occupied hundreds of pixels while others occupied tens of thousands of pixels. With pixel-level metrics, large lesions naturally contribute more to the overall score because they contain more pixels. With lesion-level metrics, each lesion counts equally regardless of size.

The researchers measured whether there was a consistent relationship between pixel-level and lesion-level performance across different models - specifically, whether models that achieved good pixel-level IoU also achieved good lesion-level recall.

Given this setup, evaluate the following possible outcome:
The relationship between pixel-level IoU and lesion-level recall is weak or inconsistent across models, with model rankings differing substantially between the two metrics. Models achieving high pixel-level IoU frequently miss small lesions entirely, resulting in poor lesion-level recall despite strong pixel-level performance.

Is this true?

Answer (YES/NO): NO